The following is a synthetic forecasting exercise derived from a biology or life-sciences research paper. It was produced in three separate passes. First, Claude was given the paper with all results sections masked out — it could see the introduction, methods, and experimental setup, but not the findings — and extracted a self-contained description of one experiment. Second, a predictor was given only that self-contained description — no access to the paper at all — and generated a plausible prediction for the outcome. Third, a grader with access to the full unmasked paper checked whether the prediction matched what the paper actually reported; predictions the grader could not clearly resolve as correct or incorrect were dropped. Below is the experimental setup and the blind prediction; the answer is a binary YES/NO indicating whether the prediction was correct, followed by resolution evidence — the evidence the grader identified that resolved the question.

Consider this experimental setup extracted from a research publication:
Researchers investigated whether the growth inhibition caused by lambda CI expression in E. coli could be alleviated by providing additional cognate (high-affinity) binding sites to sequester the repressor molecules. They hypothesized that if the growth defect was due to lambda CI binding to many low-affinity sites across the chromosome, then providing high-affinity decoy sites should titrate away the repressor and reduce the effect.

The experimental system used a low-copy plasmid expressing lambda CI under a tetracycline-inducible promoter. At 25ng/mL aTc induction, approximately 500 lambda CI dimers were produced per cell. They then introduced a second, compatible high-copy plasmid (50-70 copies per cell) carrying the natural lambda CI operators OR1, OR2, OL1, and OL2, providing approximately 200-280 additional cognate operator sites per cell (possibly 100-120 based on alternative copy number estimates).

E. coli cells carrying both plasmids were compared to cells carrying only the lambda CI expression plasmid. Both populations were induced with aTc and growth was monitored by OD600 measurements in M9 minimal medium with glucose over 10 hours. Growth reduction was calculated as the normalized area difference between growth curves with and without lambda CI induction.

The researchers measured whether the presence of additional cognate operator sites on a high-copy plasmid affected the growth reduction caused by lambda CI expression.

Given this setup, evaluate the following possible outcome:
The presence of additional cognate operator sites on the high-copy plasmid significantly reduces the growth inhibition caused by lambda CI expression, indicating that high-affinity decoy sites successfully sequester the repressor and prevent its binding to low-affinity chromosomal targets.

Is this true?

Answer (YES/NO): YES